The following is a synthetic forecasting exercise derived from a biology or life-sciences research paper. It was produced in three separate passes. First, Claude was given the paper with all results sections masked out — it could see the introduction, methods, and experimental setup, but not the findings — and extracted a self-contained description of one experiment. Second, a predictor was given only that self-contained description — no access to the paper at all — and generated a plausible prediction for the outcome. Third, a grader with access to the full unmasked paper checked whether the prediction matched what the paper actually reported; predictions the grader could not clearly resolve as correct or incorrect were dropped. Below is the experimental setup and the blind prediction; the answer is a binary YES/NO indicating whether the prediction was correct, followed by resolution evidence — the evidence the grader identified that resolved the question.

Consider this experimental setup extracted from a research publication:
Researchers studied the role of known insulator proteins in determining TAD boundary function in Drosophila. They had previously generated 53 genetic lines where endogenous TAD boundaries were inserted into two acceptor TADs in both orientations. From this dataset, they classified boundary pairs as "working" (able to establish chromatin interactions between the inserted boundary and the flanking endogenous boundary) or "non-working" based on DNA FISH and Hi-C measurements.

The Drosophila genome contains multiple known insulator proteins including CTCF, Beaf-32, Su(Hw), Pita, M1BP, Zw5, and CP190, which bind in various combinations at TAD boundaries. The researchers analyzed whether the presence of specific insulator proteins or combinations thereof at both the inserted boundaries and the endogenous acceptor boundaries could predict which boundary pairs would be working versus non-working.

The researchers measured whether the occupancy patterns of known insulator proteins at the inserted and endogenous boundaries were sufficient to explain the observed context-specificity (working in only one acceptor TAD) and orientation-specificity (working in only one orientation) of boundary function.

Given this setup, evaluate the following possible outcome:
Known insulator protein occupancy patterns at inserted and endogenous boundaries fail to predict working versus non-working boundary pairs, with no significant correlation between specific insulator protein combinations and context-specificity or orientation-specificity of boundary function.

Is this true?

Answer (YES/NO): NO